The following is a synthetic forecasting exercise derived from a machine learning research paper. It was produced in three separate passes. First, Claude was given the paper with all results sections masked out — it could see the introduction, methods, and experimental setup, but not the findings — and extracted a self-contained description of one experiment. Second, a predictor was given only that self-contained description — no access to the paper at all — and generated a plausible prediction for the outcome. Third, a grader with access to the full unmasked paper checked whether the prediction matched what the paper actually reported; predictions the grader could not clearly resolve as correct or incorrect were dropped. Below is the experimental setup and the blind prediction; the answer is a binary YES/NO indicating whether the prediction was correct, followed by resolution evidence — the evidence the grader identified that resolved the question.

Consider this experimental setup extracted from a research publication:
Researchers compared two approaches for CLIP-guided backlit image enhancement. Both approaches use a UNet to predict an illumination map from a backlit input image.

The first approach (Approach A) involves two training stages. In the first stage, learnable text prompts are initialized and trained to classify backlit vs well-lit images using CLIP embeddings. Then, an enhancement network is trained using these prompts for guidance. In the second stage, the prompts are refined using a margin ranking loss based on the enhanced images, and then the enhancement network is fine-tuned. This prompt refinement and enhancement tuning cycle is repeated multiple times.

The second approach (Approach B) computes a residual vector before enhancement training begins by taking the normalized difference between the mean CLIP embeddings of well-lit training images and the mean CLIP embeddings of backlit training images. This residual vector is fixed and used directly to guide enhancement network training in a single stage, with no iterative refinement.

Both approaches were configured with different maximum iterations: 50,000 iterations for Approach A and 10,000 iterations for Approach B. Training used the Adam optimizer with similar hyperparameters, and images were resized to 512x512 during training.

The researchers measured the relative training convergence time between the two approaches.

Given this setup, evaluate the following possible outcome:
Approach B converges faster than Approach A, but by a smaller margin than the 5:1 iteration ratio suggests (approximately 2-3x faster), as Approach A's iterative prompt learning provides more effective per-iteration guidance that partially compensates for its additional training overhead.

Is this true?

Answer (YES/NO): NO